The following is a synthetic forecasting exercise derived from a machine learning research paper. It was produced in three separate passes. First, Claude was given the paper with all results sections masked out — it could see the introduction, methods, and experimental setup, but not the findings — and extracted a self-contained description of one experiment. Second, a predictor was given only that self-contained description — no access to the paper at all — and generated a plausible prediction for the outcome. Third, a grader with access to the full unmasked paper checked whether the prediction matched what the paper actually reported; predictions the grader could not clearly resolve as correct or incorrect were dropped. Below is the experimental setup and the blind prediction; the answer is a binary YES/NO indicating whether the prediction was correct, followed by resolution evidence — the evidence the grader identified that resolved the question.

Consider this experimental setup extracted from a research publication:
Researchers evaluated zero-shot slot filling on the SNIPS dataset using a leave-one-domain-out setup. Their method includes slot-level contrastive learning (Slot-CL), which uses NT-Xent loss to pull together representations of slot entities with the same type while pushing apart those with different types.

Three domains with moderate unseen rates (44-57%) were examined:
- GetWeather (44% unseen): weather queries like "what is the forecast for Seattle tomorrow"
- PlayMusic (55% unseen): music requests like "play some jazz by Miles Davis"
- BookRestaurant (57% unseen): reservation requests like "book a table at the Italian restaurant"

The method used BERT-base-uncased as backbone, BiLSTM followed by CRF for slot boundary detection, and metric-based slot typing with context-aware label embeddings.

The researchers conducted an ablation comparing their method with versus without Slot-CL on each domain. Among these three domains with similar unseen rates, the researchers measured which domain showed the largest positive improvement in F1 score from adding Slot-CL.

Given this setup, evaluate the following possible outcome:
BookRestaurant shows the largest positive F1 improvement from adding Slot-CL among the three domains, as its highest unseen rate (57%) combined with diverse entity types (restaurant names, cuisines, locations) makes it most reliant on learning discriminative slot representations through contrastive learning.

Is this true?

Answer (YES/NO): NO